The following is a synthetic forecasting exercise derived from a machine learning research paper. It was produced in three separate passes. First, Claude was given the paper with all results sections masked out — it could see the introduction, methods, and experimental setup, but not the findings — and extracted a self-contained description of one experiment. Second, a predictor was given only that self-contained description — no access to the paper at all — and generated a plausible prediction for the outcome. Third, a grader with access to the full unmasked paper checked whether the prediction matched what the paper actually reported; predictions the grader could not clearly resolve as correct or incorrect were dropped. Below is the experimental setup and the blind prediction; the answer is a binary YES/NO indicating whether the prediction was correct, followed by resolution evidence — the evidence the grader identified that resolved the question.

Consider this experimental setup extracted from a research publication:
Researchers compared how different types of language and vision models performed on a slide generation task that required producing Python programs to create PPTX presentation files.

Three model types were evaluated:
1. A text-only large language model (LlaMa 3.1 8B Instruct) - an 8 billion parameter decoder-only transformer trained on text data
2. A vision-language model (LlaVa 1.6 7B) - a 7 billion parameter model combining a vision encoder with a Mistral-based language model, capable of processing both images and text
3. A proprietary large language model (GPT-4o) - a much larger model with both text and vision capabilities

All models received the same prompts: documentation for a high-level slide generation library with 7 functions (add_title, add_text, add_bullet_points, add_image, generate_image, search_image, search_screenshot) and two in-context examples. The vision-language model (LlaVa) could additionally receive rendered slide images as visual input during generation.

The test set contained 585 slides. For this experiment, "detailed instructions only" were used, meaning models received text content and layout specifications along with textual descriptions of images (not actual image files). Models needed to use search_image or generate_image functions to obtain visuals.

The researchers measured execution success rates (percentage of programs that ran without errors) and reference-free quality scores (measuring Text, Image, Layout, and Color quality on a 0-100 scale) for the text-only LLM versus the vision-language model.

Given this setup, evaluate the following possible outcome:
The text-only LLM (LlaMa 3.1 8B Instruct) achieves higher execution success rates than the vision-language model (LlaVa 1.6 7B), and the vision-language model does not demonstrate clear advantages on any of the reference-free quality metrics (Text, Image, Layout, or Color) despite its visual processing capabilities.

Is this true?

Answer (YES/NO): YES